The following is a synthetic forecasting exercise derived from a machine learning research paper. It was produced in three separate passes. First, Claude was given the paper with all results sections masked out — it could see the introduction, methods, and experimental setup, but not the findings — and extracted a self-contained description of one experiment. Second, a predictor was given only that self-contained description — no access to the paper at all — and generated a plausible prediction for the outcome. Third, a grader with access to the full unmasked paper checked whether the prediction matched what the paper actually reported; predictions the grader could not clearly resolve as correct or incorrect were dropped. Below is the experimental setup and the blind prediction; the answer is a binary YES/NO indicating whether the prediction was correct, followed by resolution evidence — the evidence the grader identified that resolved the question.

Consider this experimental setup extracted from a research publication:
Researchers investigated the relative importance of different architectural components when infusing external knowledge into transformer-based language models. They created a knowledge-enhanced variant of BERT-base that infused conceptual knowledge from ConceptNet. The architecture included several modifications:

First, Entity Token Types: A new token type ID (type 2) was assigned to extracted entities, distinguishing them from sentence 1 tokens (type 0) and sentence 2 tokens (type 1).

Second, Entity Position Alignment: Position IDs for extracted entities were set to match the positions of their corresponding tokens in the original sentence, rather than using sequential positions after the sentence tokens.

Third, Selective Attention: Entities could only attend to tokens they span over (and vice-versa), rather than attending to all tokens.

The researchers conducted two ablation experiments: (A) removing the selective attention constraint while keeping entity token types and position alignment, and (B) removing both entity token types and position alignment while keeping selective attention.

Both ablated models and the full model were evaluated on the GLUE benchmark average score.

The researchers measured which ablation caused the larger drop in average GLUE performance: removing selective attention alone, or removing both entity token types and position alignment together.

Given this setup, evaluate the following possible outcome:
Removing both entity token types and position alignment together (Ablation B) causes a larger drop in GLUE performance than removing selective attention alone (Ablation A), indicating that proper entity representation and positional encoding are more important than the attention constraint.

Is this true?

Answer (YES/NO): YES